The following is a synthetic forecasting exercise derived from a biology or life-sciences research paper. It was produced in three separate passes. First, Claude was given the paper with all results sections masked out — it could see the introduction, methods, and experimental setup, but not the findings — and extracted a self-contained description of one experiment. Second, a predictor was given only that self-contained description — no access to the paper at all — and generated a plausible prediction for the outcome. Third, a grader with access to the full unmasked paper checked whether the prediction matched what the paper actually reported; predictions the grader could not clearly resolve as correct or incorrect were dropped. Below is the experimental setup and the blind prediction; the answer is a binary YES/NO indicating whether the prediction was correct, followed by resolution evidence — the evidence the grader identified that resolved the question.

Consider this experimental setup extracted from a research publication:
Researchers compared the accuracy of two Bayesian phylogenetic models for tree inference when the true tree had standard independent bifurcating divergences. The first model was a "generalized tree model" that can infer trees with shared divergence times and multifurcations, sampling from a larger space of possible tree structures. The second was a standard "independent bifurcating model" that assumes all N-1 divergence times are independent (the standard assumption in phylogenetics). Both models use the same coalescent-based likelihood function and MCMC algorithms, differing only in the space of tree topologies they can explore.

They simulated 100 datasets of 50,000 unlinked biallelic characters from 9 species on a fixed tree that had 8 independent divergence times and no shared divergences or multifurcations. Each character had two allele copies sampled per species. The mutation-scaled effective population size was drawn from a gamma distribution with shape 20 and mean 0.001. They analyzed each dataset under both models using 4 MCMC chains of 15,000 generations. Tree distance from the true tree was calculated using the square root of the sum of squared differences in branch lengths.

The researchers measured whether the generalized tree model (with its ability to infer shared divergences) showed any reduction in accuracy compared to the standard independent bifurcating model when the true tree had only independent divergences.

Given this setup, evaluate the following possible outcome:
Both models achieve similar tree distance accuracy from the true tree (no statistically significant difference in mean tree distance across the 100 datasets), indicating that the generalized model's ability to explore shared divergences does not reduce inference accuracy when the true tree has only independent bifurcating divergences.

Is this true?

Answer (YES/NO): YES